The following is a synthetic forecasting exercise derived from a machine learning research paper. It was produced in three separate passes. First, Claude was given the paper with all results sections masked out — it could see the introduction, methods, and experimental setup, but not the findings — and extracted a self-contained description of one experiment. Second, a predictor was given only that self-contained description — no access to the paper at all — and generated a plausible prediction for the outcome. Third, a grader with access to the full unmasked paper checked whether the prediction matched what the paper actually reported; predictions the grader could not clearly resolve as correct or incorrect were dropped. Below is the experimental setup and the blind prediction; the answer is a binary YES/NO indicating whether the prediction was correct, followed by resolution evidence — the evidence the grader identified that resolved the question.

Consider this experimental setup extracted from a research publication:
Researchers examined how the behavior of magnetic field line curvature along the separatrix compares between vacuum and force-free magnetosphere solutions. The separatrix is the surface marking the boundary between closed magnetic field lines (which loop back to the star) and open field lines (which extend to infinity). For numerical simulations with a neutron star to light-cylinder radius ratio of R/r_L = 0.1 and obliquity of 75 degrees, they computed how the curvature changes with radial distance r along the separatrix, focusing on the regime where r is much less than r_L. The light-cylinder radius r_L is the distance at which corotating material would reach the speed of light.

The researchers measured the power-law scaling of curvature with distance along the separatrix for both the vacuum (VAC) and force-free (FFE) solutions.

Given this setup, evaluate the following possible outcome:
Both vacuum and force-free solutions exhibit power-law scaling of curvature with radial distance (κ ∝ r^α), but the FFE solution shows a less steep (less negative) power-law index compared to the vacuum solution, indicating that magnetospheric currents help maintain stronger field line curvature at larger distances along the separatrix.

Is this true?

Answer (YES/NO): NO